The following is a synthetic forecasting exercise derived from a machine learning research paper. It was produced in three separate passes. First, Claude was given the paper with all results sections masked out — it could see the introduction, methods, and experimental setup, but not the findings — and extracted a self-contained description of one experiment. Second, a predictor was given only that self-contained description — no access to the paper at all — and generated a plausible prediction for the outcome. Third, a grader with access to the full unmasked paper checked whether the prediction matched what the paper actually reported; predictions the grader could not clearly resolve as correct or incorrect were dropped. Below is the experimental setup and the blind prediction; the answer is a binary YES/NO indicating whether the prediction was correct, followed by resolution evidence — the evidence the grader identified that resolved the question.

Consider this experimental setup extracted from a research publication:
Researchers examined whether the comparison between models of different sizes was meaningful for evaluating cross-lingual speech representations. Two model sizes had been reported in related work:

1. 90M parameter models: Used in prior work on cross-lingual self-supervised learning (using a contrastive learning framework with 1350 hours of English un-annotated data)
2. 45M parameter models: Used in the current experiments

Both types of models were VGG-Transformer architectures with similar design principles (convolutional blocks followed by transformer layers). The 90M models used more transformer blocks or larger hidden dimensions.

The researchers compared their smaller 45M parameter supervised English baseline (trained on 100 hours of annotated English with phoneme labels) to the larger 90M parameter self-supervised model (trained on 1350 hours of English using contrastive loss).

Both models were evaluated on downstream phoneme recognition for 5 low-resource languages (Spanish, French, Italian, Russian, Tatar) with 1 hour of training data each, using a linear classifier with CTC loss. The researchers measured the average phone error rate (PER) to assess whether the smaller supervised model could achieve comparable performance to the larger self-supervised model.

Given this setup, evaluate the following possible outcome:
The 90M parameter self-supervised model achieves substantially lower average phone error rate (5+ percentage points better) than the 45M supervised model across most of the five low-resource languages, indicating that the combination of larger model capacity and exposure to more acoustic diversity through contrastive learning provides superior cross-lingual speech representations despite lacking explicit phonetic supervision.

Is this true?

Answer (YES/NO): NO